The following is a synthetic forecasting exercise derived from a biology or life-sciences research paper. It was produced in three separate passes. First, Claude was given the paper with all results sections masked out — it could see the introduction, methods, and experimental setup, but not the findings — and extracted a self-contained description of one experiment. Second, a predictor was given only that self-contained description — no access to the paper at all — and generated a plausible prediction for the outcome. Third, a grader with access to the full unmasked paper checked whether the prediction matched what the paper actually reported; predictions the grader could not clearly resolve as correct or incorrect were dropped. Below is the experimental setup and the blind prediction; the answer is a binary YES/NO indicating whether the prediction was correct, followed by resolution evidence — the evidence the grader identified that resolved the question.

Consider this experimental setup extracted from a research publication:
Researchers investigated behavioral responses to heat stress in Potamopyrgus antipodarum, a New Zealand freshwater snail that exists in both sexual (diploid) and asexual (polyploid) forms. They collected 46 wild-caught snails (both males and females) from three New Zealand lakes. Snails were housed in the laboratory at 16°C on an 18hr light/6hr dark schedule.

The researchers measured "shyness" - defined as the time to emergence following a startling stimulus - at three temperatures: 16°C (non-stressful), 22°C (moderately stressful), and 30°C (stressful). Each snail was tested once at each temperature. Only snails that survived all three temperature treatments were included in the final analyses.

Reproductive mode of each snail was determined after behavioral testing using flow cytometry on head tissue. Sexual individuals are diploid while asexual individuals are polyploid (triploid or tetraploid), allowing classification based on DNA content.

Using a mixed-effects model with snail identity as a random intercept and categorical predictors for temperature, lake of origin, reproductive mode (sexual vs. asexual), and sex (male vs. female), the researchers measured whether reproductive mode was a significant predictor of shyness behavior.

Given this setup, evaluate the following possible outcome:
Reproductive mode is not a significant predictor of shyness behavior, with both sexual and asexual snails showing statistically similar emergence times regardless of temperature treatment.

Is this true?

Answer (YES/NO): YES